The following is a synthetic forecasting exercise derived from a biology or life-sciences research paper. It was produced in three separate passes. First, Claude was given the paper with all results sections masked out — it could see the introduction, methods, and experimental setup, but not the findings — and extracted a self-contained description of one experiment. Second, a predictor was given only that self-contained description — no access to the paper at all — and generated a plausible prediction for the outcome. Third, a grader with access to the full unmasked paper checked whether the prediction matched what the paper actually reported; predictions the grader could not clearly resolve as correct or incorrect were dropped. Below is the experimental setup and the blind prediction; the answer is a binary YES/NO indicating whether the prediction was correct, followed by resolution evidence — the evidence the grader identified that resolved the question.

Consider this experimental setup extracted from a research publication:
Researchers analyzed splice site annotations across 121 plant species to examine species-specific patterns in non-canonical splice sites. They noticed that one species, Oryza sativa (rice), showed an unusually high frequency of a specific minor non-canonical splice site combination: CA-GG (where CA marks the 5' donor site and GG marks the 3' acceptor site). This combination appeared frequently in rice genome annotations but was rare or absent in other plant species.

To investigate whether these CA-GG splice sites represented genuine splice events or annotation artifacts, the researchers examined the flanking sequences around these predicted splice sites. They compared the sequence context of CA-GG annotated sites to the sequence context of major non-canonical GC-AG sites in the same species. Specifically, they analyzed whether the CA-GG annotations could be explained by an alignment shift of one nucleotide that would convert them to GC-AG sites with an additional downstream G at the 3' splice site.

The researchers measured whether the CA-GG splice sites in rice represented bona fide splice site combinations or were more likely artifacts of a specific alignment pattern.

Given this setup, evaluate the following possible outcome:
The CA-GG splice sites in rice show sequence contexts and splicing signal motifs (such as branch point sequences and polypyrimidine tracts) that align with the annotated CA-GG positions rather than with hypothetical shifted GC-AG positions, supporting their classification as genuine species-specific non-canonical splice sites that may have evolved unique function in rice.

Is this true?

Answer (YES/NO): NO